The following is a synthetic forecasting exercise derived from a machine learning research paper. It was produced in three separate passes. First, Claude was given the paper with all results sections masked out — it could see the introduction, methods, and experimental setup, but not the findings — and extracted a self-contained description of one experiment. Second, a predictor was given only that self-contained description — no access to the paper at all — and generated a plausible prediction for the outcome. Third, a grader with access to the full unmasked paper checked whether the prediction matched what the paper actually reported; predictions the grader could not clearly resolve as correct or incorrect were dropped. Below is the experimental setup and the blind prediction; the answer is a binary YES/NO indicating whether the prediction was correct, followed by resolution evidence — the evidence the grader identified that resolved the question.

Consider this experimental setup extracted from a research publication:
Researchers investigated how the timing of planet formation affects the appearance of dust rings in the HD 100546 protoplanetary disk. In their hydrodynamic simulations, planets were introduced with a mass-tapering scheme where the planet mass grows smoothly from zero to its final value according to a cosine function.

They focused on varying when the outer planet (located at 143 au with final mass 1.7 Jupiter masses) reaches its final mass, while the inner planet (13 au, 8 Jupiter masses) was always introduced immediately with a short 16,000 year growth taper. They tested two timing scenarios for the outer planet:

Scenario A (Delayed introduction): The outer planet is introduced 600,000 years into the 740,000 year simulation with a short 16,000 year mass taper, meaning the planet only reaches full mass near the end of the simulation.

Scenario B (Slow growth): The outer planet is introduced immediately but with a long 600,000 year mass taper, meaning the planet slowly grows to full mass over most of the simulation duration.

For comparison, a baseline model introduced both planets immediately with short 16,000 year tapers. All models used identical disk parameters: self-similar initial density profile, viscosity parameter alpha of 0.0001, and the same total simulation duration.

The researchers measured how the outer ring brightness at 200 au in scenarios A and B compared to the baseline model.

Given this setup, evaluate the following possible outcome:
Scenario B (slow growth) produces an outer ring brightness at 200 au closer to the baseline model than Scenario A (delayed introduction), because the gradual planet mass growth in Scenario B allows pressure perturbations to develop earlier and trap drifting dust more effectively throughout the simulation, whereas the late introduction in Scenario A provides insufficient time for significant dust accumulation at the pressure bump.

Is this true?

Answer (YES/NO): YES